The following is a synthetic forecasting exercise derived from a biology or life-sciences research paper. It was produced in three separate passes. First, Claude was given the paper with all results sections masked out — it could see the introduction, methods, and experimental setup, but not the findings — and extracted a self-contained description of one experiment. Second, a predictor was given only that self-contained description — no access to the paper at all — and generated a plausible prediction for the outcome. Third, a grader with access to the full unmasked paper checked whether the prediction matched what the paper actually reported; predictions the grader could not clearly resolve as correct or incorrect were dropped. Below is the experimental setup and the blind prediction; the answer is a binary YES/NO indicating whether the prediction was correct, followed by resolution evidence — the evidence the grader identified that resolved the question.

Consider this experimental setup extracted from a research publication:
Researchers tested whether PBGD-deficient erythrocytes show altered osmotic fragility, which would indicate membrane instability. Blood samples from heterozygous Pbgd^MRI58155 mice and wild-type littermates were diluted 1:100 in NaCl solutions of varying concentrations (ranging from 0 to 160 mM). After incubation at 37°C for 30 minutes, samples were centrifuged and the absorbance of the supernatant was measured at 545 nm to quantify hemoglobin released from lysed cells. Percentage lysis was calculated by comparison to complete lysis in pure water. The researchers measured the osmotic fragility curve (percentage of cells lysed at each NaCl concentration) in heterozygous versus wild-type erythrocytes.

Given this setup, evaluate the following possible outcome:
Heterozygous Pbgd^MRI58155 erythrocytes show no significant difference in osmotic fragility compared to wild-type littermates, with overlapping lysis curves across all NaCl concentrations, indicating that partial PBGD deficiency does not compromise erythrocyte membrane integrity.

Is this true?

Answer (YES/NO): YES